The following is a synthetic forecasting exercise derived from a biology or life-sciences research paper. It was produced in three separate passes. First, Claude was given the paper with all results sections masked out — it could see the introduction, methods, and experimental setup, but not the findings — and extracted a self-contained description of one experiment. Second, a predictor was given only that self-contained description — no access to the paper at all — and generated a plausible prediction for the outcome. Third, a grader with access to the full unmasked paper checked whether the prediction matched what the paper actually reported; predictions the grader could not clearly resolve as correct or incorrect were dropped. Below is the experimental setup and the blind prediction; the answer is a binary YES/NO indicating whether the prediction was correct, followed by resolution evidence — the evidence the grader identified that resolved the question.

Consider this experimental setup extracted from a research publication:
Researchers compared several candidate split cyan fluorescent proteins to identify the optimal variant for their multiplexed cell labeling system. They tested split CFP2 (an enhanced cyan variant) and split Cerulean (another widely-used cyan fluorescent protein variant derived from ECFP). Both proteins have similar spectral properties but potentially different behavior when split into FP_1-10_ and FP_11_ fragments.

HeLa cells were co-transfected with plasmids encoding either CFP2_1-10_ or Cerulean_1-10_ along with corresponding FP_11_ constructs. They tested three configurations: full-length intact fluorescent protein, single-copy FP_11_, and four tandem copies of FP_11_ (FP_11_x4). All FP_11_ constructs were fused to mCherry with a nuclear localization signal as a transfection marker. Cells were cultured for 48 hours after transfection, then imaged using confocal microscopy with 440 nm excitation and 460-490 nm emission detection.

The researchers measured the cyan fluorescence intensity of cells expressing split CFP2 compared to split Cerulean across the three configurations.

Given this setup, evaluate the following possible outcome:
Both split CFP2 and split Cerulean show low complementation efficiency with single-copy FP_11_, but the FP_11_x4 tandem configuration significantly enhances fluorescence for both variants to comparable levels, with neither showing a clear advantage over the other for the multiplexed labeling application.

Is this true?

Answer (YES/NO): NO